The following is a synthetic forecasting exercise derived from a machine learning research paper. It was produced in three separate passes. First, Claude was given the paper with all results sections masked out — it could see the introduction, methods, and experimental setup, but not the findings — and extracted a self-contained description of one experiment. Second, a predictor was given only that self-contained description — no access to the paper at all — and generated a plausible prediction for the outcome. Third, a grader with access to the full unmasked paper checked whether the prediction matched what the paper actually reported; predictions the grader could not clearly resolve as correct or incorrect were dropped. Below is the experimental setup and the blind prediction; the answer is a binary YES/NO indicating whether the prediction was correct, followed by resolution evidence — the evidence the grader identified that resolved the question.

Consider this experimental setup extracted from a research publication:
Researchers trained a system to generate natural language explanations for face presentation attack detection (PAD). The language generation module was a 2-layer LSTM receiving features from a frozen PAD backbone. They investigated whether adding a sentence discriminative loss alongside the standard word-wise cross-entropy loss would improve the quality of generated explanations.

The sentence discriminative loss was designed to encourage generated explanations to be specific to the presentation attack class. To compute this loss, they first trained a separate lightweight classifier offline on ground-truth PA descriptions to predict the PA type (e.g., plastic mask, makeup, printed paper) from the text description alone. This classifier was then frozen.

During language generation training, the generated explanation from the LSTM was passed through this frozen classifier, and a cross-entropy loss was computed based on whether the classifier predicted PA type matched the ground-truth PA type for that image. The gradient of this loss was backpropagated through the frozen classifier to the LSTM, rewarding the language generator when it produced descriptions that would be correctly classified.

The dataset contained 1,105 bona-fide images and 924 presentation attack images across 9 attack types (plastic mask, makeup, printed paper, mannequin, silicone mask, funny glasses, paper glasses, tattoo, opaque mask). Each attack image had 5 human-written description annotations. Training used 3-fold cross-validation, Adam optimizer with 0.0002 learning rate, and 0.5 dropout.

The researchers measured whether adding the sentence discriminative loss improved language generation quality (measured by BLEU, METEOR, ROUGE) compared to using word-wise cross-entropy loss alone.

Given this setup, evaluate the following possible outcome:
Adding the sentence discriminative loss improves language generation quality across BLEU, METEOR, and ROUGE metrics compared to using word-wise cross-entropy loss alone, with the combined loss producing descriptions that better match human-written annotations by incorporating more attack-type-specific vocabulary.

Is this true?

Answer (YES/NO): NO